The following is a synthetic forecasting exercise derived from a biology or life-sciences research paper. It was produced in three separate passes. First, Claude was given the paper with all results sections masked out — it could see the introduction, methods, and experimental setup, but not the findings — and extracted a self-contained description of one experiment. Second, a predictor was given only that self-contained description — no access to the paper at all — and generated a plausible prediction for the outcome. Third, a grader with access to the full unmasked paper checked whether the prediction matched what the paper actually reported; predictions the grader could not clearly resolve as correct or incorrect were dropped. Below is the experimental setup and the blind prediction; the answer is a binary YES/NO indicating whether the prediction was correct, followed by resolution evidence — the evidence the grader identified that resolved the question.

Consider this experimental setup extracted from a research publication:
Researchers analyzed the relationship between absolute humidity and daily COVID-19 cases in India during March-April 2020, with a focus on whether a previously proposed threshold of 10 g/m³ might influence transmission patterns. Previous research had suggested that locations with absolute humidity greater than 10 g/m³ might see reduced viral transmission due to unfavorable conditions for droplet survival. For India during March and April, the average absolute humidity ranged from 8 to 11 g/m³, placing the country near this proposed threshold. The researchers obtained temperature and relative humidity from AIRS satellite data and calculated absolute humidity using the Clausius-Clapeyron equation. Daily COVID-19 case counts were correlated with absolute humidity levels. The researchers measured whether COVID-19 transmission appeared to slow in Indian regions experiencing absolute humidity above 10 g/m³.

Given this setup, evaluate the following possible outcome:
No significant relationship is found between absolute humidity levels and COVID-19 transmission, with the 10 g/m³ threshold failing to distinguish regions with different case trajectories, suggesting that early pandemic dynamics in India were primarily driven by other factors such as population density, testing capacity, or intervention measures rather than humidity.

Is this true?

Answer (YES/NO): NO